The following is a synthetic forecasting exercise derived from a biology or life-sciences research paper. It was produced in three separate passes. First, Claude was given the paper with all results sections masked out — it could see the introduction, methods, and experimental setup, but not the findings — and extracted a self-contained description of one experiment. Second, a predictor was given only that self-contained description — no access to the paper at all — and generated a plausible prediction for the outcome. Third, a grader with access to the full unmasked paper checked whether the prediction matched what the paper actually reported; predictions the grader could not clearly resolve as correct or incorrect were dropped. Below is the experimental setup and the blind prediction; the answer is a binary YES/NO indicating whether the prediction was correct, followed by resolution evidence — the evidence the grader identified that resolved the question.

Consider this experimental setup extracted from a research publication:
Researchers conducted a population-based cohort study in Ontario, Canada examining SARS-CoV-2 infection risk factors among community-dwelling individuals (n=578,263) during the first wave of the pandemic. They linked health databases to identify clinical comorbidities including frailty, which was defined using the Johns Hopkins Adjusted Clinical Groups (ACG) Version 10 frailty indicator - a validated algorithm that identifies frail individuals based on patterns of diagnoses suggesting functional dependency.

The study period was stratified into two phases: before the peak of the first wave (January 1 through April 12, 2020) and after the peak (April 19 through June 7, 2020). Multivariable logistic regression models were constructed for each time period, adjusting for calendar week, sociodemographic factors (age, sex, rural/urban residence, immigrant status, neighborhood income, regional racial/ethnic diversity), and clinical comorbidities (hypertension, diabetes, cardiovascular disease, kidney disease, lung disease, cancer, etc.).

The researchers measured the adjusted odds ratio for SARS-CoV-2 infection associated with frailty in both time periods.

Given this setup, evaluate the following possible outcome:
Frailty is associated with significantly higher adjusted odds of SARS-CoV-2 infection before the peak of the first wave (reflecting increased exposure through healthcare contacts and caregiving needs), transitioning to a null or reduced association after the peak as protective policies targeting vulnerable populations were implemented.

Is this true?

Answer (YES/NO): YES